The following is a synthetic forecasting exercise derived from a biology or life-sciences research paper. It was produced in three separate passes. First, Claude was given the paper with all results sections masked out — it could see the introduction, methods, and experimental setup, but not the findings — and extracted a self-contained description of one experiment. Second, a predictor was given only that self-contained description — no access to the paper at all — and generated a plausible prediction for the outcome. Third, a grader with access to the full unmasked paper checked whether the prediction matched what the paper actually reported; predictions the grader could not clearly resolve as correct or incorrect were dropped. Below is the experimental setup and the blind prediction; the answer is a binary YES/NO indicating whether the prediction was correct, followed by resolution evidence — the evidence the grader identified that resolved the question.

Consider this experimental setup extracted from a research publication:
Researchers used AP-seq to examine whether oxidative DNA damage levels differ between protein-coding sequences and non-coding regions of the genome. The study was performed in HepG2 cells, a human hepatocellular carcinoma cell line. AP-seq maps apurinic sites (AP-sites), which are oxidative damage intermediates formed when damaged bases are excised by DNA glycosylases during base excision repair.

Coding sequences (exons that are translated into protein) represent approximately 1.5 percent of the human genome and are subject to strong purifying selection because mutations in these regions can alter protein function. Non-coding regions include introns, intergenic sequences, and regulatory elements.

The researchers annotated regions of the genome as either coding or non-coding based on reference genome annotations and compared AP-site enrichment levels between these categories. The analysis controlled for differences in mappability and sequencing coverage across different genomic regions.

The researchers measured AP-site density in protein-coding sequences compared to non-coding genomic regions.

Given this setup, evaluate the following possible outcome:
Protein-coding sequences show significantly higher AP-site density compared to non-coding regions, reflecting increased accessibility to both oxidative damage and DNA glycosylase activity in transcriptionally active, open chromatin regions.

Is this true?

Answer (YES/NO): NO